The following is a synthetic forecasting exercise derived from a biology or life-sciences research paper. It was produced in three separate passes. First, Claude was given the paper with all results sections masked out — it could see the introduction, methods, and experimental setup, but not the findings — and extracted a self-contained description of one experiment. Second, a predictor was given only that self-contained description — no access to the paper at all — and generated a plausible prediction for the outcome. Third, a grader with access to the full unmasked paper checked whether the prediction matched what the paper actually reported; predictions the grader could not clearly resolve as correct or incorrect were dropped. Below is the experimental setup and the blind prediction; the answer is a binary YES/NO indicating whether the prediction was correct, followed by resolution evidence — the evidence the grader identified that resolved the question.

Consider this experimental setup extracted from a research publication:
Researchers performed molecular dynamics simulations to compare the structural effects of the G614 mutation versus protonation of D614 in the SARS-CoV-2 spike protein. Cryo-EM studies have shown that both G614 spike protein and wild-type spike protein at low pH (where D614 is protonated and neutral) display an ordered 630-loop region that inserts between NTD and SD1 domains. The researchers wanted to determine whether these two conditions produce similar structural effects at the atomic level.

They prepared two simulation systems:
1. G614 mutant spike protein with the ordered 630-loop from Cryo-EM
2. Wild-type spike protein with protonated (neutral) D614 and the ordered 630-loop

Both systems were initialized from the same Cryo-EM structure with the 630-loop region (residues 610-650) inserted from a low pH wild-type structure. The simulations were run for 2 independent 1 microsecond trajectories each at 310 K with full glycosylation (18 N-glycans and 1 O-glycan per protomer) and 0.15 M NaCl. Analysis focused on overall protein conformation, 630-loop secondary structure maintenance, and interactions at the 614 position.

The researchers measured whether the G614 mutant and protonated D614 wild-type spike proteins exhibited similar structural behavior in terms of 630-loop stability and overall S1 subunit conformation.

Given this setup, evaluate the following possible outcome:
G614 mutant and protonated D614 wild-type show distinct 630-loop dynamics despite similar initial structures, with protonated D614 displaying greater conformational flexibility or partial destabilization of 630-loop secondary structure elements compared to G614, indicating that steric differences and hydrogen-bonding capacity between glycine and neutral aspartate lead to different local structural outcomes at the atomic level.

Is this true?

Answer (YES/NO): YES